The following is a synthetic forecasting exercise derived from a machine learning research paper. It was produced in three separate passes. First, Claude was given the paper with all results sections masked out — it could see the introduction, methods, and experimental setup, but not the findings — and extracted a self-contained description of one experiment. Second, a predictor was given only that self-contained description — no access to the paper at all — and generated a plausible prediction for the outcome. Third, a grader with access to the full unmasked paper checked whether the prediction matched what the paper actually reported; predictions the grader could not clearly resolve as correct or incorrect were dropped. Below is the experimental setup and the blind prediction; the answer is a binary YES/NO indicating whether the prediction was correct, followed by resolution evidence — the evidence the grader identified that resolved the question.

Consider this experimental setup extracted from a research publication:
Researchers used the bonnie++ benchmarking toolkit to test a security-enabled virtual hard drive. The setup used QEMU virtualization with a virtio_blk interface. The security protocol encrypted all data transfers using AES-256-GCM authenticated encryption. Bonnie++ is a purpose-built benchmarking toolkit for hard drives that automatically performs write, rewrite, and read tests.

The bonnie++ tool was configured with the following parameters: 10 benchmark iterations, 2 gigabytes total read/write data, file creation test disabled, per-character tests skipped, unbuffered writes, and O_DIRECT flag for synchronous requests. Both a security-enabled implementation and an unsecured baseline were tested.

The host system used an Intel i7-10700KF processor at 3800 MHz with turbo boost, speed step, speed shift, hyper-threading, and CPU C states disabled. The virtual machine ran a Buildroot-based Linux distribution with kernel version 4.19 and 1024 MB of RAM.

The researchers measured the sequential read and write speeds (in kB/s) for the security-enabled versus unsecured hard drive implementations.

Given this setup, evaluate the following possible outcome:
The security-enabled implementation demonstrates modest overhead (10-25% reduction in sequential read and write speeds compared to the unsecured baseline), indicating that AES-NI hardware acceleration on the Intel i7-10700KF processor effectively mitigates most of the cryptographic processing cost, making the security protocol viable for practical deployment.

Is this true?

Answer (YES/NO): NO